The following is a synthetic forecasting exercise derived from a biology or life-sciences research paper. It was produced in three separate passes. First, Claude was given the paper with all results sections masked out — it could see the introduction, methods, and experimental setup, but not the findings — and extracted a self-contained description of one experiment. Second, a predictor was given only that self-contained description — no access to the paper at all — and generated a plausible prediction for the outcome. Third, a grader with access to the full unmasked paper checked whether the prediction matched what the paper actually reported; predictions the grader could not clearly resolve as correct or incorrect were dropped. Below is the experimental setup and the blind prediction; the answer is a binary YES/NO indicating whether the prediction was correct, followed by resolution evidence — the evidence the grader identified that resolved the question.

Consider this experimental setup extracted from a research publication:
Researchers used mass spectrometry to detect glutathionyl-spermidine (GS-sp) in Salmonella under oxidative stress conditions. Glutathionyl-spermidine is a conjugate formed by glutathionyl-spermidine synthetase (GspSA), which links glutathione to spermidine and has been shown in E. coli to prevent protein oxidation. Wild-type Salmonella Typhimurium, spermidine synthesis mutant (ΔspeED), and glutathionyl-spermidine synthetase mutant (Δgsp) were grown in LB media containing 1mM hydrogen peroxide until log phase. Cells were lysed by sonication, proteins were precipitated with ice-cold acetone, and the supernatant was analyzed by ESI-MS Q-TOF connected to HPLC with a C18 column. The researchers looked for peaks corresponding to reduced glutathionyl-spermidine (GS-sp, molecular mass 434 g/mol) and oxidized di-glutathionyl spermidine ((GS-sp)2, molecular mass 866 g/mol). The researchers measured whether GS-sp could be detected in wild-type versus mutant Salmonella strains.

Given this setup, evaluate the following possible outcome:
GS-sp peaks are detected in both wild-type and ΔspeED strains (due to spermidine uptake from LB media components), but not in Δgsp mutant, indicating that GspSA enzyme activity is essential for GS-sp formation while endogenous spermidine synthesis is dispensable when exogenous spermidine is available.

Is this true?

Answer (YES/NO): NO